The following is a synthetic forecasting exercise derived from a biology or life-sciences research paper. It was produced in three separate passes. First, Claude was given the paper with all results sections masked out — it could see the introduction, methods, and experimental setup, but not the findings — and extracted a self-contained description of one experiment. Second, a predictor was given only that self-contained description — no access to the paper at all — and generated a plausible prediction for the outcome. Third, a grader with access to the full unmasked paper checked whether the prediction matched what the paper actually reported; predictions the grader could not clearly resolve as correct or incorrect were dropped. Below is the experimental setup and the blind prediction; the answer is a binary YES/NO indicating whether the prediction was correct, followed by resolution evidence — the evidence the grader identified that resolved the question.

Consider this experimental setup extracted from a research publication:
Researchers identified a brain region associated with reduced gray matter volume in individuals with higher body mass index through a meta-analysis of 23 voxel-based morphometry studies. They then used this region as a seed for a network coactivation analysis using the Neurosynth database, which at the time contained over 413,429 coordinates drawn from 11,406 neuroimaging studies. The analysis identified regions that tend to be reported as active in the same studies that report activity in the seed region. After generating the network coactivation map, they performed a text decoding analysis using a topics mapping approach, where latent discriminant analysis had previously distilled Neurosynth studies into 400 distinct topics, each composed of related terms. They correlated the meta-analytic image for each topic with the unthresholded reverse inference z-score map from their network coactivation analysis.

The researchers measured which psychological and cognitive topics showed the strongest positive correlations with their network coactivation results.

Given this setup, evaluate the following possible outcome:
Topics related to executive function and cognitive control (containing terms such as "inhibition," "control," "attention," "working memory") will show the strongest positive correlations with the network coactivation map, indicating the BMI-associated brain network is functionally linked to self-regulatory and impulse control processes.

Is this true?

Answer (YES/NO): NO